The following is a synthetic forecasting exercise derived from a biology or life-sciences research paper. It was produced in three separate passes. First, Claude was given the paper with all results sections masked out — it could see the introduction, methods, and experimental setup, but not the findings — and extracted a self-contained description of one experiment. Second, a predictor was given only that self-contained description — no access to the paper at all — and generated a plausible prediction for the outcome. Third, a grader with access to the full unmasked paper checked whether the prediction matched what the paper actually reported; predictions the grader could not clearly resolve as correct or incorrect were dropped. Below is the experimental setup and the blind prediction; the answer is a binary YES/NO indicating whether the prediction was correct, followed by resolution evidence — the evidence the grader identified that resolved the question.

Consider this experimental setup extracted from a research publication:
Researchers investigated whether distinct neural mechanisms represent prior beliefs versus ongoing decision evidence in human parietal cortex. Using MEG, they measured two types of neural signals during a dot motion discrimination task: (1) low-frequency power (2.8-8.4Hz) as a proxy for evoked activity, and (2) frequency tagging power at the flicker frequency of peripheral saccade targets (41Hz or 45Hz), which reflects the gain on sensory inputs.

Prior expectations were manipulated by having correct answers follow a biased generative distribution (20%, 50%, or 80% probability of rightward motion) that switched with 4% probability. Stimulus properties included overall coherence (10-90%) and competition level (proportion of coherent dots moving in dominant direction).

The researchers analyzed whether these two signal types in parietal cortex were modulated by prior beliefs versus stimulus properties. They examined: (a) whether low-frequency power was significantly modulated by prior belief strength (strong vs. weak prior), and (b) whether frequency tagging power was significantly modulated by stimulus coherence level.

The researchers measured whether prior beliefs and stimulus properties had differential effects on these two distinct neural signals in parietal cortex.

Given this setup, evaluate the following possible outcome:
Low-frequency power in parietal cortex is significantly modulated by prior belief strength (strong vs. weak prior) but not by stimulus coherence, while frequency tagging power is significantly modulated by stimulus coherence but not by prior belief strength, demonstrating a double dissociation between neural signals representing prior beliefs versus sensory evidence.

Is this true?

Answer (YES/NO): NO